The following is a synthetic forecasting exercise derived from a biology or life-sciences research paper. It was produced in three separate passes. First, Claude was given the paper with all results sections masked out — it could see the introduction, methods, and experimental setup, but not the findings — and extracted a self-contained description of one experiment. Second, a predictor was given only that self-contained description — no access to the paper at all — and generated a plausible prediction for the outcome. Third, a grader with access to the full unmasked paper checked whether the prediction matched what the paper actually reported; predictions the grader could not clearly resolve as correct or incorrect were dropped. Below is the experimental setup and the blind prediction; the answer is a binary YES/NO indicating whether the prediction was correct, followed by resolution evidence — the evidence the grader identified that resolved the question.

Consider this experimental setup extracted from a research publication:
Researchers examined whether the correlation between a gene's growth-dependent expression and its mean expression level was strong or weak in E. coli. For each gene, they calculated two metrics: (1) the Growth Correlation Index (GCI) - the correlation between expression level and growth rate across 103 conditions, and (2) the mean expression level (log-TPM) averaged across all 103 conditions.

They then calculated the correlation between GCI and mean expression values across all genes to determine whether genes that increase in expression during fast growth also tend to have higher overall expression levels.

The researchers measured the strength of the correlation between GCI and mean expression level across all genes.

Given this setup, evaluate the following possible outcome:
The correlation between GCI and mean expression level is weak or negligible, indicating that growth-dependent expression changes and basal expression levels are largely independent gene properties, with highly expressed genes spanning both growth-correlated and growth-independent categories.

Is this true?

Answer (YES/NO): YES